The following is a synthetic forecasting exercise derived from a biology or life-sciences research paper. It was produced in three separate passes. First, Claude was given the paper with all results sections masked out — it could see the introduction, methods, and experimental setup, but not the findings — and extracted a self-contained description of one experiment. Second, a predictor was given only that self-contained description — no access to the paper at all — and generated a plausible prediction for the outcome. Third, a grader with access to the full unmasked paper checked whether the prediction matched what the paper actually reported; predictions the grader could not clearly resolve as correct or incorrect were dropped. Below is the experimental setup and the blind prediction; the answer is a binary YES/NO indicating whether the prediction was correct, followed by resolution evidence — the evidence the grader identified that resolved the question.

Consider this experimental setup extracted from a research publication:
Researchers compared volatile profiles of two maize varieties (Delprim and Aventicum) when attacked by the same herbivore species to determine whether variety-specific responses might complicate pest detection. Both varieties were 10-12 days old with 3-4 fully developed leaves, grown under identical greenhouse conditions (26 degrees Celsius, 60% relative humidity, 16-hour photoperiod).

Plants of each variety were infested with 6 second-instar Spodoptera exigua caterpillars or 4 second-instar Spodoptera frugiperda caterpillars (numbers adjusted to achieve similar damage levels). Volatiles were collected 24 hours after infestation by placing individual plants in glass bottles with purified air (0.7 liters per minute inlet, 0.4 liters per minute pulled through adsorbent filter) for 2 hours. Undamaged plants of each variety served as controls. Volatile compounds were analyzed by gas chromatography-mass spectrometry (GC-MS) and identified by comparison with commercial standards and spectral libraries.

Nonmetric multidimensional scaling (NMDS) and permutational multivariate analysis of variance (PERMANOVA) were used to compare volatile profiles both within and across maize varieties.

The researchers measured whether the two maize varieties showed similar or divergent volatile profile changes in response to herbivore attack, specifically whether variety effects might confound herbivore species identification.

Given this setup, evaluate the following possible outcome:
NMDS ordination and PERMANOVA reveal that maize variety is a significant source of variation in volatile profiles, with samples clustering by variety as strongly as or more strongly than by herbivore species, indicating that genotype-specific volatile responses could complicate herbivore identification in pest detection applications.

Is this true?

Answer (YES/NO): NO